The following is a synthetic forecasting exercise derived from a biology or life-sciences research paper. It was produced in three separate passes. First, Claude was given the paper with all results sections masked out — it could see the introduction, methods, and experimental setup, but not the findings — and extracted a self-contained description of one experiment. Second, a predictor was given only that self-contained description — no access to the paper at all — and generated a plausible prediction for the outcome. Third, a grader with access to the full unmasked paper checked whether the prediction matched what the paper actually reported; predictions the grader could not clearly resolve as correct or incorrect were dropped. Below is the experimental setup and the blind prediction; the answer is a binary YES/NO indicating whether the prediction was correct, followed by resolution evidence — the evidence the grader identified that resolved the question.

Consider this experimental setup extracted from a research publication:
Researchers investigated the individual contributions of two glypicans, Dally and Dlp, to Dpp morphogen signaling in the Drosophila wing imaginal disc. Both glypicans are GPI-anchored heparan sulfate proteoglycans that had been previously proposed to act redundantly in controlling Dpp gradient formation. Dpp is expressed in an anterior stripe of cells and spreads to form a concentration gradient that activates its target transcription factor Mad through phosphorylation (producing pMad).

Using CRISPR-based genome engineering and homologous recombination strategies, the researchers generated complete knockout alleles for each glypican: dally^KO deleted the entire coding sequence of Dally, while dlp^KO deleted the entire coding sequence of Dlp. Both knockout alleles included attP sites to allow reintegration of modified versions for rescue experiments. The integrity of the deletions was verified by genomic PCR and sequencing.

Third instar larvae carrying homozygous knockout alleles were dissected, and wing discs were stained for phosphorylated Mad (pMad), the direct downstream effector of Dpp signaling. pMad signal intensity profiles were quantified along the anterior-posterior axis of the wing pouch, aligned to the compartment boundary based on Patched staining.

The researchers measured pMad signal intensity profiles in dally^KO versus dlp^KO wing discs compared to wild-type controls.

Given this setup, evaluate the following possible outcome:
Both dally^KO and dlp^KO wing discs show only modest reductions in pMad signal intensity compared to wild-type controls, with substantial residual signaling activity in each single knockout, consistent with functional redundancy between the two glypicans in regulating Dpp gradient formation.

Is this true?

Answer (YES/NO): NO